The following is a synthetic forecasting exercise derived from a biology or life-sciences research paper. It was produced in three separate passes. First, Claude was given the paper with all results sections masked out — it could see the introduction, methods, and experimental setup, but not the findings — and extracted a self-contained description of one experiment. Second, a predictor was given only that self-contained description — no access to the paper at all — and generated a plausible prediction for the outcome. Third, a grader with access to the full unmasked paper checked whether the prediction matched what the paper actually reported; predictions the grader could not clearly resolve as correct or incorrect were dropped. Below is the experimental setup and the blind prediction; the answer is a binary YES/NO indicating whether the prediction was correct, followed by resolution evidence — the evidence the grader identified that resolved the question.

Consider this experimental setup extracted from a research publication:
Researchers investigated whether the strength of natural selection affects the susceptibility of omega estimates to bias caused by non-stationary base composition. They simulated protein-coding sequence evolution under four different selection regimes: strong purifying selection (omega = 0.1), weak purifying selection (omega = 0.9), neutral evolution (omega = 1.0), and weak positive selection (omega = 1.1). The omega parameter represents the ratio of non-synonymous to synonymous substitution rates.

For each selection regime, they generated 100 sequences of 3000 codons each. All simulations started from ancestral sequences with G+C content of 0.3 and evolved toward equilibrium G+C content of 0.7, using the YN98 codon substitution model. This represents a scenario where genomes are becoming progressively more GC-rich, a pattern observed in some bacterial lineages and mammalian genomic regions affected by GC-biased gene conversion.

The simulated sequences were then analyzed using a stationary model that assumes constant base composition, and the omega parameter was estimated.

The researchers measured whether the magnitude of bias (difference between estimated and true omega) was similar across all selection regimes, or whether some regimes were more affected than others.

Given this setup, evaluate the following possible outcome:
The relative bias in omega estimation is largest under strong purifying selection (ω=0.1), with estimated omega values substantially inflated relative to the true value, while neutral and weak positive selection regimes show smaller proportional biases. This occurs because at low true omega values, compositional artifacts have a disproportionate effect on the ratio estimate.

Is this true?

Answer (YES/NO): NO